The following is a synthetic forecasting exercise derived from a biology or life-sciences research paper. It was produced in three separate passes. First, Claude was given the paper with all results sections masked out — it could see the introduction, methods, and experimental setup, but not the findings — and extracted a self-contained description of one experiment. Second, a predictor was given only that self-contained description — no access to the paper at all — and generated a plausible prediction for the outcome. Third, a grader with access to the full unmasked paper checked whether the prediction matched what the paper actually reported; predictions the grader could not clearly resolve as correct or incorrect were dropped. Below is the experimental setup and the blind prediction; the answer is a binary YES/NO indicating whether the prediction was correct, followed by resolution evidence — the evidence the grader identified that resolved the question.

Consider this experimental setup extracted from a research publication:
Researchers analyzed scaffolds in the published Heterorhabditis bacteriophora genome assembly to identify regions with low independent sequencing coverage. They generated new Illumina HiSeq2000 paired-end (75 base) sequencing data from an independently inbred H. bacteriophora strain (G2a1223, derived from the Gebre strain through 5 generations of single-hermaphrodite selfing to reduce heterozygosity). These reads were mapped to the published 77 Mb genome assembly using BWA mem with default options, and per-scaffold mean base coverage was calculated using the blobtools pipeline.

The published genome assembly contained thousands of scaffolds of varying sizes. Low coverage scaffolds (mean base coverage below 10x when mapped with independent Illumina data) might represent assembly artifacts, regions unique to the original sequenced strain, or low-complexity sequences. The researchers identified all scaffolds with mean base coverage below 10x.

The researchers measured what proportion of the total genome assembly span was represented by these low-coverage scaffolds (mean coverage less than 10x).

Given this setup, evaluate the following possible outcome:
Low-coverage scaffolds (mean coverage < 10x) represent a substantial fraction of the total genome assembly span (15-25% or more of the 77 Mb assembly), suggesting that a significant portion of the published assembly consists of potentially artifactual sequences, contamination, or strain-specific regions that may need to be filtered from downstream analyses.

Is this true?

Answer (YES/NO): NO